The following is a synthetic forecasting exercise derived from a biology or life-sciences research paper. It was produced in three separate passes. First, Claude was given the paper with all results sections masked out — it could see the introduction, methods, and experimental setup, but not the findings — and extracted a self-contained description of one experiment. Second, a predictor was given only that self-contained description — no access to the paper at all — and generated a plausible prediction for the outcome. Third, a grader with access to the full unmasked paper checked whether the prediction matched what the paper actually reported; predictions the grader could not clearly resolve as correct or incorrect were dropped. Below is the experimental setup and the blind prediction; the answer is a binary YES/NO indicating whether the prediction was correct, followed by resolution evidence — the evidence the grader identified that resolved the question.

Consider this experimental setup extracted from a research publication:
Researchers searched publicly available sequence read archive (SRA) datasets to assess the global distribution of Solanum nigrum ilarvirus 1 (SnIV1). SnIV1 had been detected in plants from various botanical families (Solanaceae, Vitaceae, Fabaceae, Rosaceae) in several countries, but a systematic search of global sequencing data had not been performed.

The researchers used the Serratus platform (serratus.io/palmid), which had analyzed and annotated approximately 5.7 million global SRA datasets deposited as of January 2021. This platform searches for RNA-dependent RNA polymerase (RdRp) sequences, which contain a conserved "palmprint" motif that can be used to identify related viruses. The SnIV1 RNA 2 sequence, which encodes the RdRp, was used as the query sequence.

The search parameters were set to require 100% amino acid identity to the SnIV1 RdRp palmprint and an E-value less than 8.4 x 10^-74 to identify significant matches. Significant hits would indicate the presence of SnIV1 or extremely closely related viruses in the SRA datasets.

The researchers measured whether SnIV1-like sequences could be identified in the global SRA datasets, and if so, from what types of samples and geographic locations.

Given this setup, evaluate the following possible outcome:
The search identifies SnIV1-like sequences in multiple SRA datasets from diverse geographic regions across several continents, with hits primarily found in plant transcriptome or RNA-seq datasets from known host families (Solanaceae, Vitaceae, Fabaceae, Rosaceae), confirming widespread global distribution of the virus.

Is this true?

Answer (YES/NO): NO